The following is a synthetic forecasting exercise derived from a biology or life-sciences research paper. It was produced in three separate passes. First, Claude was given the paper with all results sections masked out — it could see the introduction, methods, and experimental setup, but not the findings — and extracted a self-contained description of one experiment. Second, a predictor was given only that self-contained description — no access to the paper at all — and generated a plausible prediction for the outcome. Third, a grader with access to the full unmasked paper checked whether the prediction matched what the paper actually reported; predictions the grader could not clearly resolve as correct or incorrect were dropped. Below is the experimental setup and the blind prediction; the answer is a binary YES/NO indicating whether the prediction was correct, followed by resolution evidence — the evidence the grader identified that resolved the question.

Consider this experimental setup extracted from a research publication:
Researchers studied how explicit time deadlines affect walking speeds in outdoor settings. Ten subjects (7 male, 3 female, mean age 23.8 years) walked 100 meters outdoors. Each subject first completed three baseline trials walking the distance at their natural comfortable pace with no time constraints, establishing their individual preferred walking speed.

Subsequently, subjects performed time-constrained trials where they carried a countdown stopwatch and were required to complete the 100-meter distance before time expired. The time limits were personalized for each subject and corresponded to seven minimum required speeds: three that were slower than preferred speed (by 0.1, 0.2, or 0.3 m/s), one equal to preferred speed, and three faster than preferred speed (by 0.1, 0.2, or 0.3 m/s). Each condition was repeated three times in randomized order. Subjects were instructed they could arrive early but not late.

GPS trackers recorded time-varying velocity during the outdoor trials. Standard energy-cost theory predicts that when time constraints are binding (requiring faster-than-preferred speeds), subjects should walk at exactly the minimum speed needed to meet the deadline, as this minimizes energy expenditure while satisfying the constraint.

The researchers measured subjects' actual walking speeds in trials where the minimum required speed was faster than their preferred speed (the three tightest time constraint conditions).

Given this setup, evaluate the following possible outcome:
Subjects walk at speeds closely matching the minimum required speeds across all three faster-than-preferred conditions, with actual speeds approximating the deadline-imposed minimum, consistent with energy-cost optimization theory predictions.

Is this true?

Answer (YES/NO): NO